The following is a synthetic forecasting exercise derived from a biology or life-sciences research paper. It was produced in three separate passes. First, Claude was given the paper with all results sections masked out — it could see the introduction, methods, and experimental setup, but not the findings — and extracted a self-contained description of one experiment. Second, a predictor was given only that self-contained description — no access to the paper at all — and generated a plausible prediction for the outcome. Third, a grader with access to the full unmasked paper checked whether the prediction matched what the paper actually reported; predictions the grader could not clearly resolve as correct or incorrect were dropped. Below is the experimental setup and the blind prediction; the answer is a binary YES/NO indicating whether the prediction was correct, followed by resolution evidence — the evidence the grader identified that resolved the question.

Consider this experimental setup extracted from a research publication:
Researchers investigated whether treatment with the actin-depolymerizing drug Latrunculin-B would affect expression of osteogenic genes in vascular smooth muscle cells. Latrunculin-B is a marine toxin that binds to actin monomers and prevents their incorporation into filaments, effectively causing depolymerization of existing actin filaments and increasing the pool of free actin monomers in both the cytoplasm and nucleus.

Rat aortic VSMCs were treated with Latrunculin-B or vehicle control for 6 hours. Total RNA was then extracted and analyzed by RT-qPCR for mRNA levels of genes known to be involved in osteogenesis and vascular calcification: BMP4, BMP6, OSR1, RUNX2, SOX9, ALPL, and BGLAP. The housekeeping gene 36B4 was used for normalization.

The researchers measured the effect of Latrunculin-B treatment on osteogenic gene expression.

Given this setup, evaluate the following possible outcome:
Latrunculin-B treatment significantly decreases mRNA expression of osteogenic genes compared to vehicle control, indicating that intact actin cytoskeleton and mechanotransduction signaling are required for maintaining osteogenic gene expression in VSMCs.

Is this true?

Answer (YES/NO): NO